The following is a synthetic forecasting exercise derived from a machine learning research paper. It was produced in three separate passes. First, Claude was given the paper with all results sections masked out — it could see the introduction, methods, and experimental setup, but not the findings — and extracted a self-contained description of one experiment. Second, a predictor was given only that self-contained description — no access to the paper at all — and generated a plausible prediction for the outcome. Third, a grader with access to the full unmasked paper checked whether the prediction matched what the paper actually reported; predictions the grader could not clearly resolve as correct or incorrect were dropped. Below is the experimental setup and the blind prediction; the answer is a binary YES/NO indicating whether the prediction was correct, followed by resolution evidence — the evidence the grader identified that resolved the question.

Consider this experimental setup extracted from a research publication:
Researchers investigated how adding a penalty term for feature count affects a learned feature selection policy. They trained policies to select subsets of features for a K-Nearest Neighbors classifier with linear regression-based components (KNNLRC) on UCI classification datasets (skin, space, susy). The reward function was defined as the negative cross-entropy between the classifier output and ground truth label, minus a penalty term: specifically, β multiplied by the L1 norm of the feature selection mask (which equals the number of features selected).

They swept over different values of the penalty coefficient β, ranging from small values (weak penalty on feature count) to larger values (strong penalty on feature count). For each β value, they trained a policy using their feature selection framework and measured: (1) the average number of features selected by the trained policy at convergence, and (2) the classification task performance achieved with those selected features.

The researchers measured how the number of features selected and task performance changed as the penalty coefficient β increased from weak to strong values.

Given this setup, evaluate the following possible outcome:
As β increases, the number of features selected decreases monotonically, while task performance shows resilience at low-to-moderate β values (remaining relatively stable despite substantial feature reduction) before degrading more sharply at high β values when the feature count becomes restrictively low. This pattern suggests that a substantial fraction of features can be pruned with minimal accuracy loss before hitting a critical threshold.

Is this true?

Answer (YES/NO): NO